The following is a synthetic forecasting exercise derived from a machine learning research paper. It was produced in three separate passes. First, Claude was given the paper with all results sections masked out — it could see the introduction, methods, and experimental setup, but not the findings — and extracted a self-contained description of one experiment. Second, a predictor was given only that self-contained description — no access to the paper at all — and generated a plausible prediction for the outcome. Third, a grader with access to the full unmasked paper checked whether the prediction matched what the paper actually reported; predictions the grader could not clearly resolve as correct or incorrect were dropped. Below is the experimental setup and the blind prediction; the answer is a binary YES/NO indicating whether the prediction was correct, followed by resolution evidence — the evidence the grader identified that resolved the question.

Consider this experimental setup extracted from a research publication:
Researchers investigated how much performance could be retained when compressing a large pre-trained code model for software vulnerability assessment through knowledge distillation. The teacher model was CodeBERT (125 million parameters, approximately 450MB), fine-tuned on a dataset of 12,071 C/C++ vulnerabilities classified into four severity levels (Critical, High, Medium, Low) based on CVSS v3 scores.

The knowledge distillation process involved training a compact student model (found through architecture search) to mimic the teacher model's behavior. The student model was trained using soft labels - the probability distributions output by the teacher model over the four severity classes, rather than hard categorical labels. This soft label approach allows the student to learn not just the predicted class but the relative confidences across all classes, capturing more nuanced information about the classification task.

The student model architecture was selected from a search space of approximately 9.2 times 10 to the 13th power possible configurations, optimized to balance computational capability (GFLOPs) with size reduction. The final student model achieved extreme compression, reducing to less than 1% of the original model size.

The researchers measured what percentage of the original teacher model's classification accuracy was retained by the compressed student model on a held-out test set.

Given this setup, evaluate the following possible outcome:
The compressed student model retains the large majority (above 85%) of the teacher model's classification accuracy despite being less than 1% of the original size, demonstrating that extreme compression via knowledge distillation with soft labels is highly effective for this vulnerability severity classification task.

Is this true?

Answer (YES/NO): YES